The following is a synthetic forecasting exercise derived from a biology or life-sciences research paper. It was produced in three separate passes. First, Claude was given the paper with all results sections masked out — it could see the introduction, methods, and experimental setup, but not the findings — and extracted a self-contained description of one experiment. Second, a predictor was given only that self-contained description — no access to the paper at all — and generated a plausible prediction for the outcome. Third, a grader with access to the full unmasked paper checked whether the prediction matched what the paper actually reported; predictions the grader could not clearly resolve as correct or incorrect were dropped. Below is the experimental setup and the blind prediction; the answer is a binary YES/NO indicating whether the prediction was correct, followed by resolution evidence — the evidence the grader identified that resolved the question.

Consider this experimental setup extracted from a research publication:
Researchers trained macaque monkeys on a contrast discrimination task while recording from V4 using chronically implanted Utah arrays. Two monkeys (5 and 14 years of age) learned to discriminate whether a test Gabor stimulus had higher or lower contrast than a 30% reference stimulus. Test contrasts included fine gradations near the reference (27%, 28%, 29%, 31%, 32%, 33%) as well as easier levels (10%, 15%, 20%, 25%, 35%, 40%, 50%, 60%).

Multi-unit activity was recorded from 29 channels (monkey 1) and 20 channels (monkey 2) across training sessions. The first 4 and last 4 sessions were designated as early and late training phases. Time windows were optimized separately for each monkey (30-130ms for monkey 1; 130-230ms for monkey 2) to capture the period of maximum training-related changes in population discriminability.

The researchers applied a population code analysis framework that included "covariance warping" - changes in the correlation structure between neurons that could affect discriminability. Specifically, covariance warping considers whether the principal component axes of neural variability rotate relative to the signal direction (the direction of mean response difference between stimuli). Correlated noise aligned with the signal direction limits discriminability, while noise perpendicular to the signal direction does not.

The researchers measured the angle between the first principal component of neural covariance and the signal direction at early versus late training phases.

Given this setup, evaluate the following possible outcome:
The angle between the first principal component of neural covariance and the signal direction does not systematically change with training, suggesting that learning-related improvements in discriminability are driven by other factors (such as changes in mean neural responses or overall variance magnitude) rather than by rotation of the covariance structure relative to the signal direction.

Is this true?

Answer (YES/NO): NO